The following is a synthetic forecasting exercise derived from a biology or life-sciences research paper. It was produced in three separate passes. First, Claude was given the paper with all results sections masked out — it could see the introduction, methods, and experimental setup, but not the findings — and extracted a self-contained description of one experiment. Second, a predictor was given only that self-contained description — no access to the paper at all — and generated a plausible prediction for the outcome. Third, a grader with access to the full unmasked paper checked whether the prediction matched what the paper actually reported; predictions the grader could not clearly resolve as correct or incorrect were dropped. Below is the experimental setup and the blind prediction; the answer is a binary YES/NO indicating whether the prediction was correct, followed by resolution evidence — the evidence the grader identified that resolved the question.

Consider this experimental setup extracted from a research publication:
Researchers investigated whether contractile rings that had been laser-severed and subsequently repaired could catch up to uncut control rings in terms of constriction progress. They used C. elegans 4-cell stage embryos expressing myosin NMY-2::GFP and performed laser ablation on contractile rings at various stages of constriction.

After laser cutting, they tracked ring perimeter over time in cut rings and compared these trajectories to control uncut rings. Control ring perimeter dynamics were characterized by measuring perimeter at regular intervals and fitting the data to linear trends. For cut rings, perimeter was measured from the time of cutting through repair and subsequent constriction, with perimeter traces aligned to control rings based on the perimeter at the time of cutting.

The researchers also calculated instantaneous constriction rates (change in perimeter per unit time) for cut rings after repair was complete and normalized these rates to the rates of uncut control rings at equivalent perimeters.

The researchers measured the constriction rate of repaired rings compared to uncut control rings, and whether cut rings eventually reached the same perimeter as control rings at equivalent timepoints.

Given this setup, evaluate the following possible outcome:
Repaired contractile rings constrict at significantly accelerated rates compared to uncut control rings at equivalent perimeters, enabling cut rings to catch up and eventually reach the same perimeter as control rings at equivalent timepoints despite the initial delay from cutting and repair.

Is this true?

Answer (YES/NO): YES